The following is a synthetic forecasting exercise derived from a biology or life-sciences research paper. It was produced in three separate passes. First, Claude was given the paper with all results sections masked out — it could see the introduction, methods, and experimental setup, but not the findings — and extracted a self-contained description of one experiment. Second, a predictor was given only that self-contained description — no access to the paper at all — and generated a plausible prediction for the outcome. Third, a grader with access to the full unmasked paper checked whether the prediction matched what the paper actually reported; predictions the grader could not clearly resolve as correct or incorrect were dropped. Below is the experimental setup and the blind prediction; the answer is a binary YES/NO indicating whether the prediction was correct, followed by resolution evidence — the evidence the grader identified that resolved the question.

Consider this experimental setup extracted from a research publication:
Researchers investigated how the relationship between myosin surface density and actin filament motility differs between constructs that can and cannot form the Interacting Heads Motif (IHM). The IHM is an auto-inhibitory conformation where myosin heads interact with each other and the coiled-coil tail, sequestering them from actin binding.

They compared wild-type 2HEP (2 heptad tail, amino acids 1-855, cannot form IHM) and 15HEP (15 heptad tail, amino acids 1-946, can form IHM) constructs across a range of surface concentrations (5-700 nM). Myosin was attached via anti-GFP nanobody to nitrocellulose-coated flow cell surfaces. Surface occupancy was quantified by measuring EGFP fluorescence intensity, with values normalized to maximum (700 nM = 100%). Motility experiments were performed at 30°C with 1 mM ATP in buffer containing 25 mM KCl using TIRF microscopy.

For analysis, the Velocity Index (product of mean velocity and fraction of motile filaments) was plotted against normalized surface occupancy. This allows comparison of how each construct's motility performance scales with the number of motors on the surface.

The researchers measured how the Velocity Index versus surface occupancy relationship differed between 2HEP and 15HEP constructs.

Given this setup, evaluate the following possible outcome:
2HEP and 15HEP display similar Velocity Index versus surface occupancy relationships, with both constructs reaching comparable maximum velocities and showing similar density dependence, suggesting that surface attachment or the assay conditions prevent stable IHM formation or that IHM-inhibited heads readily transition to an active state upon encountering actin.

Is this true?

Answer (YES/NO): NO